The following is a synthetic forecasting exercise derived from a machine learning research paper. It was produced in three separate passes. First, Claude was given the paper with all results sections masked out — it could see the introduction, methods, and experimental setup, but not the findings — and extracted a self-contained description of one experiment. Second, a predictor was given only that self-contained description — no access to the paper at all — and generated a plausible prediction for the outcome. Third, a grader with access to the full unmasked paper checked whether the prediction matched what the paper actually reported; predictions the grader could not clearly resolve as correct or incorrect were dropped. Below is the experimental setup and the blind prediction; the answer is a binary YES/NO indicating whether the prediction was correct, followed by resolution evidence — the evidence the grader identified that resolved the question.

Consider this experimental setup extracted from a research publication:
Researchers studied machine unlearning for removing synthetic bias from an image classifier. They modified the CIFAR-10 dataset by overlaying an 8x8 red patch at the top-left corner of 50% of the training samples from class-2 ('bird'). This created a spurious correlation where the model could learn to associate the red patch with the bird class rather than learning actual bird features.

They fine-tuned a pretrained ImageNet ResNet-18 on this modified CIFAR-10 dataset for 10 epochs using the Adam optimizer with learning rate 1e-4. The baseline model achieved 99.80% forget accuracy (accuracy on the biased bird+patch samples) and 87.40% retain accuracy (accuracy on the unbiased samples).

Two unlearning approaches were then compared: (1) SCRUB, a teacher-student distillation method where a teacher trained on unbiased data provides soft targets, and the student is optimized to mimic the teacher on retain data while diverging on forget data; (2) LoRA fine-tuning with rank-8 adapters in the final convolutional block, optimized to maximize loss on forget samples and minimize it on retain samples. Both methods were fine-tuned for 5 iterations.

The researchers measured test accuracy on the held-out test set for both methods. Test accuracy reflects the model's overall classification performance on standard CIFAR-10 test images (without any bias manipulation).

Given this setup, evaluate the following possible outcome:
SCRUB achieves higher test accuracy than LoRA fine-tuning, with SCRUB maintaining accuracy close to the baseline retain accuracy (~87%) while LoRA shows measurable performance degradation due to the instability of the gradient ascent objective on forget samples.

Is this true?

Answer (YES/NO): YES